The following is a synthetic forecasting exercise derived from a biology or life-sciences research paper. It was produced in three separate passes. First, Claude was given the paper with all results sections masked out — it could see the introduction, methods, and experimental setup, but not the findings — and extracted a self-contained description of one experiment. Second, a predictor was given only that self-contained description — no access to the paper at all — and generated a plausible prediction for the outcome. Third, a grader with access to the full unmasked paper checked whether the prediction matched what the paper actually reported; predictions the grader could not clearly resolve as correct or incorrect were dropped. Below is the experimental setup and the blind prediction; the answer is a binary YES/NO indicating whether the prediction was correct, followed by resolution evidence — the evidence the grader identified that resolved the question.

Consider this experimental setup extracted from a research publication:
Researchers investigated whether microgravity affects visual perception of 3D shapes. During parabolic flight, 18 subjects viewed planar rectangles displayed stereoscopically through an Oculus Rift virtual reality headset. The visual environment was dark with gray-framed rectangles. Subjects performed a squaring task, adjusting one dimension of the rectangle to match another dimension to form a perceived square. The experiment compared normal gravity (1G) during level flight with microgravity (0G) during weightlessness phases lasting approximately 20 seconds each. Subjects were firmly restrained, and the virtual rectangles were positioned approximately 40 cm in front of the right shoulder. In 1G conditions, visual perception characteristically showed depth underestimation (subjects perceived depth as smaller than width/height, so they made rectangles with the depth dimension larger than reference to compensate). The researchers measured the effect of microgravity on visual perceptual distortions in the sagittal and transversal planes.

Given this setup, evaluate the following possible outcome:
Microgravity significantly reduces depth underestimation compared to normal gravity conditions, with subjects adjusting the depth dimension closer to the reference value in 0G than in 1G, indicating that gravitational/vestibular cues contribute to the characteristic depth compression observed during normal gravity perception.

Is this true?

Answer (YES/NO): YES